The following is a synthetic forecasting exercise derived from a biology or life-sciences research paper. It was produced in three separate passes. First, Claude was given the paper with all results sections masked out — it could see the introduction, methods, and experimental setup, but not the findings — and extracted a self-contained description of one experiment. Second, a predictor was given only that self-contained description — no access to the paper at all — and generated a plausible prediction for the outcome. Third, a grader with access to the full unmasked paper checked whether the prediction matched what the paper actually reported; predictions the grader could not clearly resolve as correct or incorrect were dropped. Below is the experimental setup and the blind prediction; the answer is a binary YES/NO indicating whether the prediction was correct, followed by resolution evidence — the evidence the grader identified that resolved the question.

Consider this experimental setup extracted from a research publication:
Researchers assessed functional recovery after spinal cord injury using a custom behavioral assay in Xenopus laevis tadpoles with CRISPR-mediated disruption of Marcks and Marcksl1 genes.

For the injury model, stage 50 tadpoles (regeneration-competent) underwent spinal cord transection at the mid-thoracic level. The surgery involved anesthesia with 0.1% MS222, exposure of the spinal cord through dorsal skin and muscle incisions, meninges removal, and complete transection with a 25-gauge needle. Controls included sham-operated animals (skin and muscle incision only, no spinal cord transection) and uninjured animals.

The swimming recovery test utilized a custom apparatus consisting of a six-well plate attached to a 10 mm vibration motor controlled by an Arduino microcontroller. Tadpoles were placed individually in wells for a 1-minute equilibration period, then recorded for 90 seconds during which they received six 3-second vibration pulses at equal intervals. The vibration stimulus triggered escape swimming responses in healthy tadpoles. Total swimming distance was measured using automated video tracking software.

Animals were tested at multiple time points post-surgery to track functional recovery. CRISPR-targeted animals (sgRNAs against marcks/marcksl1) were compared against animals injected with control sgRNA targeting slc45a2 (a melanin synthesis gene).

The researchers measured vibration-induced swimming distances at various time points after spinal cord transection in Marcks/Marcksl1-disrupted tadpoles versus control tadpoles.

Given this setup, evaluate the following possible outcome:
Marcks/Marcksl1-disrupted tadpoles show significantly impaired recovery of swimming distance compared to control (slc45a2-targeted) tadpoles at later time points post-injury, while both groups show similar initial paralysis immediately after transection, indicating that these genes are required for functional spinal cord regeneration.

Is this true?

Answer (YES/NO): YES